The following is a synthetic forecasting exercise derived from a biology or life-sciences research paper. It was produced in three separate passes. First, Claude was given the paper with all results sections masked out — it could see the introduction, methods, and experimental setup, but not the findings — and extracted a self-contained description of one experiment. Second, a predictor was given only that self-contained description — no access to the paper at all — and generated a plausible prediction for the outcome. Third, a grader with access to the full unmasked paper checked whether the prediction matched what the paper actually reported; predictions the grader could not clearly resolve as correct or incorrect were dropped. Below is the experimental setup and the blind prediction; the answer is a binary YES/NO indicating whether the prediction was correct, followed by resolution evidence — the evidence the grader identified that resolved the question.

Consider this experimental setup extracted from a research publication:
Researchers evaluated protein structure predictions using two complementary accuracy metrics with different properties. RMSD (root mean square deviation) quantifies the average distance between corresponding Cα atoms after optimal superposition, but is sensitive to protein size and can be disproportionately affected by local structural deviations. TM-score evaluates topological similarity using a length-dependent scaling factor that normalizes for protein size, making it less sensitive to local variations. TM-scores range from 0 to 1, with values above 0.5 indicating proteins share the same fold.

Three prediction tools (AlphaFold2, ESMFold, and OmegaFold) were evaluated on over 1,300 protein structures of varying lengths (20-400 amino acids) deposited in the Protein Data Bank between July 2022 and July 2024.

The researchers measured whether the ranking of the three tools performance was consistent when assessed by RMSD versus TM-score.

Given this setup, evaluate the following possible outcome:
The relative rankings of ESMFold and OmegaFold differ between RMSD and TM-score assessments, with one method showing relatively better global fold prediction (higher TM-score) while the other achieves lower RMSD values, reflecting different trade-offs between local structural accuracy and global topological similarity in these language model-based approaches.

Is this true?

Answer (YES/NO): NO